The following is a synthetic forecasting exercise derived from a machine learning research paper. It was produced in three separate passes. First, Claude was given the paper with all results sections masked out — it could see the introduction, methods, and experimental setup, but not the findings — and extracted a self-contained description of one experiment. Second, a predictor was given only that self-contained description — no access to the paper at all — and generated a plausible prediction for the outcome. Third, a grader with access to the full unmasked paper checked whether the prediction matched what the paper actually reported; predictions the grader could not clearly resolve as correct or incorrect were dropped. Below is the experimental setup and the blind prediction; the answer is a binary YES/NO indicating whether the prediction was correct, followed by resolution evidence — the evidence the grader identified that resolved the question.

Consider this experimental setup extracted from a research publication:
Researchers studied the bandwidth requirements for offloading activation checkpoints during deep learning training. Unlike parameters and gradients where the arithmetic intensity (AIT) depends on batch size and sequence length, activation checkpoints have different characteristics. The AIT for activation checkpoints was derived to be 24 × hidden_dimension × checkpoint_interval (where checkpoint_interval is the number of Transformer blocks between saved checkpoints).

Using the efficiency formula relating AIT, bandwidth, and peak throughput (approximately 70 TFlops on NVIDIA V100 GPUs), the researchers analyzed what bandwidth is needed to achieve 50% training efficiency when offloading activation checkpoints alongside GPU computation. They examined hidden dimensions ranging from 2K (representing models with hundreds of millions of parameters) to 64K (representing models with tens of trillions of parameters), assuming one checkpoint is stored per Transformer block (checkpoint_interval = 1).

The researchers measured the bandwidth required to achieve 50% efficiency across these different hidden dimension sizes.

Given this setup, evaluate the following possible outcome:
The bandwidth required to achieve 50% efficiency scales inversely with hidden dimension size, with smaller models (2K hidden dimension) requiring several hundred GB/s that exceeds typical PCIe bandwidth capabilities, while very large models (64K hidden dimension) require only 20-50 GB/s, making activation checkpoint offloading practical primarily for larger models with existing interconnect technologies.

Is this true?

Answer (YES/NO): NO